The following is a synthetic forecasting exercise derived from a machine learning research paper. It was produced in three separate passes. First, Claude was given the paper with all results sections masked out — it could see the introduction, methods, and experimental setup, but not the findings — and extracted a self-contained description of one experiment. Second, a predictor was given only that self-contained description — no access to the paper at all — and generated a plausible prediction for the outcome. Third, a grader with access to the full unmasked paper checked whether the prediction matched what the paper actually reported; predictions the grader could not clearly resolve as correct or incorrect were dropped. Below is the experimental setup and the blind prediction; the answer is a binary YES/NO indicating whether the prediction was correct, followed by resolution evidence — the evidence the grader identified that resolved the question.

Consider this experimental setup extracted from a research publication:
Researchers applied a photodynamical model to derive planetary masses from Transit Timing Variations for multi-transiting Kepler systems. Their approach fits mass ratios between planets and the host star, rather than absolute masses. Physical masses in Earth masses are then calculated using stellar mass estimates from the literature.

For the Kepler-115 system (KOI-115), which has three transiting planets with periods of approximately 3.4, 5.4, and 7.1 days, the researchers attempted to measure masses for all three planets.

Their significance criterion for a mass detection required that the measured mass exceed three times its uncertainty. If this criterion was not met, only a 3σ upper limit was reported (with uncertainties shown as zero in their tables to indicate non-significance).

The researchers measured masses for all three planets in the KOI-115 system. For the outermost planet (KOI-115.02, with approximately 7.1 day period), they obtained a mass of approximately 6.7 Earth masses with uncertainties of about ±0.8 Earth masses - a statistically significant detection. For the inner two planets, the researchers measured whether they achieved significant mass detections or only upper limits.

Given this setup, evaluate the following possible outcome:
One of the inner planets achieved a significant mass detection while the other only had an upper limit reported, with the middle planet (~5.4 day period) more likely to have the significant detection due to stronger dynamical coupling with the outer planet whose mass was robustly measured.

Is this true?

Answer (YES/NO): NO